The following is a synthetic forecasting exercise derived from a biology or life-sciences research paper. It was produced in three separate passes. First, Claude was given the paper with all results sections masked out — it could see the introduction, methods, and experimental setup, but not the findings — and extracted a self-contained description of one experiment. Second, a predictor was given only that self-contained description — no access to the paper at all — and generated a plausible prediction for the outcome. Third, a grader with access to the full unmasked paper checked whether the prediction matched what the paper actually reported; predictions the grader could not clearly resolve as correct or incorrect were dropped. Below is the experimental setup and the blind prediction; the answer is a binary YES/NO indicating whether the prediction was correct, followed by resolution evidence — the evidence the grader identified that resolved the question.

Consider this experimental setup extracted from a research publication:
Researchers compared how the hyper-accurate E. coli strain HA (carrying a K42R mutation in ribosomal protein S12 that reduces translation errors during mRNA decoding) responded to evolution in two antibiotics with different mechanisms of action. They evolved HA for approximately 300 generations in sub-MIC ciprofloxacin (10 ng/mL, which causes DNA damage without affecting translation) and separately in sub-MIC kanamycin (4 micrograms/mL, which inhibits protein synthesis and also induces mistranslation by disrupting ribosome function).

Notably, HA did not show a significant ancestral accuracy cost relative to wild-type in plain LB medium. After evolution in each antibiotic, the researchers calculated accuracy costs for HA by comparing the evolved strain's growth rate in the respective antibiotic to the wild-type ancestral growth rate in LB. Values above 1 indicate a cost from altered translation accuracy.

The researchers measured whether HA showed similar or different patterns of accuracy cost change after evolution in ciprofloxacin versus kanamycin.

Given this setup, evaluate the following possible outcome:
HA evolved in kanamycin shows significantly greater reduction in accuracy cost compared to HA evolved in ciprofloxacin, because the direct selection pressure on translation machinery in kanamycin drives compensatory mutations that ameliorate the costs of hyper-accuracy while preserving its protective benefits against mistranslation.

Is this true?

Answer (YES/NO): NO